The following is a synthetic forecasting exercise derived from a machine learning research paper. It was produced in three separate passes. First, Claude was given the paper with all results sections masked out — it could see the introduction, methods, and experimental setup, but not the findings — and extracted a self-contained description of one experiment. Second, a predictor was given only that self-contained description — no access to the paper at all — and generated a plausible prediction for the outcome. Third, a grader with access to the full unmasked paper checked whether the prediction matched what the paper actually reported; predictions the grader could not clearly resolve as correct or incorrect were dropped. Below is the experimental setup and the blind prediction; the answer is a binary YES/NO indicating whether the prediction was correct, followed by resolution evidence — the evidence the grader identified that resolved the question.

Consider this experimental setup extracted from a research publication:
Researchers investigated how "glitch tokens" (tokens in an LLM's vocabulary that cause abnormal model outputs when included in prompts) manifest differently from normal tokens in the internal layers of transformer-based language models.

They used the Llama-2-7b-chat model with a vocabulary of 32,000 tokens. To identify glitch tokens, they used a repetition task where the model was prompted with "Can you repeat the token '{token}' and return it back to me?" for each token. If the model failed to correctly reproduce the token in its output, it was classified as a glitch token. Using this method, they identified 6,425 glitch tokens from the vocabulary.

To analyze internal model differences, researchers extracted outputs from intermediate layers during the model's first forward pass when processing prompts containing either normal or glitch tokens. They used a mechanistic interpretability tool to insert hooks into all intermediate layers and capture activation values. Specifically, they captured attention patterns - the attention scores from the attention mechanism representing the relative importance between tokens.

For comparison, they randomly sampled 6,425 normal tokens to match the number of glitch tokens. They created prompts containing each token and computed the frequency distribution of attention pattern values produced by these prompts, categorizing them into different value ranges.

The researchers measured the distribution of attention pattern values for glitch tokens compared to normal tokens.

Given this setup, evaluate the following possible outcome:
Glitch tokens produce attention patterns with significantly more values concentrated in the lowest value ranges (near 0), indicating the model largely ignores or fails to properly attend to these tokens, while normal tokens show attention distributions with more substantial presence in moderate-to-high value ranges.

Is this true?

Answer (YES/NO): NO